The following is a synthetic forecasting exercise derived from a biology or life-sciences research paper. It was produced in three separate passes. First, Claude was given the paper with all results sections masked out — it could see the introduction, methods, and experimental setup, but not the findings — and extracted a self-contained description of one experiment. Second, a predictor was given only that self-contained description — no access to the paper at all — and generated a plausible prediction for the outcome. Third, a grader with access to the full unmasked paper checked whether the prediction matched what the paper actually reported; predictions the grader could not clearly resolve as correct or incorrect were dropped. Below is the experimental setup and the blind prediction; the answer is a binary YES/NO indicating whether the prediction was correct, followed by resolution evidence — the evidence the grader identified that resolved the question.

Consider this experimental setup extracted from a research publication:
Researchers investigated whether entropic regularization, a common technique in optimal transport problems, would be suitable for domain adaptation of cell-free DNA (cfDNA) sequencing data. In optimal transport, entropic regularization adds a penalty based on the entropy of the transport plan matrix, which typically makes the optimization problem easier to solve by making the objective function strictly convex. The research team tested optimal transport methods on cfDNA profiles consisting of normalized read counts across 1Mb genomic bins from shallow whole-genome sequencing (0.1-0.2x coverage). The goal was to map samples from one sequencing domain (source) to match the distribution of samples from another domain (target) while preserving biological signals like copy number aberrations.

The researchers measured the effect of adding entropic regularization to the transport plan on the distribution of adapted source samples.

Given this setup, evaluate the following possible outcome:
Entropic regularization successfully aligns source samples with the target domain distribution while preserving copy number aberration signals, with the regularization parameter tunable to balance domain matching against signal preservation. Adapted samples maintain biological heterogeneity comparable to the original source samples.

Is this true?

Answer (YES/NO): NO